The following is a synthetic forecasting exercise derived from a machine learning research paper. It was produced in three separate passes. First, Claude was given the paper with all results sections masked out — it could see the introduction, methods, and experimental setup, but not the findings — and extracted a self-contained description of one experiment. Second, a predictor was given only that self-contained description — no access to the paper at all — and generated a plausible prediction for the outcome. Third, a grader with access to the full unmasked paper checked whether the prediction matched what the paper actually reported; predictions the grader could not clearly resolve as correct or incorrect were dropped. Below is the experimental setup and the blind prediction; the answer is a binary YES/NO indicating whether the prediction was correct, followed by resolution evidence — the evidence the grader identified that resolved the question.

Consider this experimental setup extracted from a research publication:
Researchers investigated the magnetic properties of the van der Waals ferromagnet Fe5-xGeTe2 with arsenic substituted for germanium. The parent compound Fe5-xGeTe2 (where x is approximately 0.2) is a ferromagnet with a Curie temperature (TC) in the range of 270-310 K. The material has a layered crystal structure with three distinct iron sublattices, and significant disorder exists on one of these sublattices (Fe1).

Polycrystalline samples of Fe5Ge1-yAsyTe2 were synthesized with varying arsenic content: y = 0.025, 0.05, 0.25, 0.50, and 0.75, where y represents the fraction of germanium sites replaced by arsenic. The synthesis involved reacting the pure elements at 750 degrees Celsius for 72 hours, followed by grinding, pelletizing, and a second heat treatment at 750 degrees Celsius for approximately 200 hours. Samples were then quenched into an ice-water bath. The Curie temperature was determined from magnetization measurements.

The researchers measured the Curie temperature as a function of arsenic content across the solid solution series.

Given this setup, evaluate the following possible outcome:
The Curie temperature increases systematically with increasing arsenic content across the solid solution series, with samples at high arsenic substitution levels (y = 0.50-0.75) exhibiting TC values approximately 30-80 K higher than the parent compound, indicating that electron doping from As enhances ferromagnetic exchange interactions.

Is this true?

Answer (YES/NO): NO